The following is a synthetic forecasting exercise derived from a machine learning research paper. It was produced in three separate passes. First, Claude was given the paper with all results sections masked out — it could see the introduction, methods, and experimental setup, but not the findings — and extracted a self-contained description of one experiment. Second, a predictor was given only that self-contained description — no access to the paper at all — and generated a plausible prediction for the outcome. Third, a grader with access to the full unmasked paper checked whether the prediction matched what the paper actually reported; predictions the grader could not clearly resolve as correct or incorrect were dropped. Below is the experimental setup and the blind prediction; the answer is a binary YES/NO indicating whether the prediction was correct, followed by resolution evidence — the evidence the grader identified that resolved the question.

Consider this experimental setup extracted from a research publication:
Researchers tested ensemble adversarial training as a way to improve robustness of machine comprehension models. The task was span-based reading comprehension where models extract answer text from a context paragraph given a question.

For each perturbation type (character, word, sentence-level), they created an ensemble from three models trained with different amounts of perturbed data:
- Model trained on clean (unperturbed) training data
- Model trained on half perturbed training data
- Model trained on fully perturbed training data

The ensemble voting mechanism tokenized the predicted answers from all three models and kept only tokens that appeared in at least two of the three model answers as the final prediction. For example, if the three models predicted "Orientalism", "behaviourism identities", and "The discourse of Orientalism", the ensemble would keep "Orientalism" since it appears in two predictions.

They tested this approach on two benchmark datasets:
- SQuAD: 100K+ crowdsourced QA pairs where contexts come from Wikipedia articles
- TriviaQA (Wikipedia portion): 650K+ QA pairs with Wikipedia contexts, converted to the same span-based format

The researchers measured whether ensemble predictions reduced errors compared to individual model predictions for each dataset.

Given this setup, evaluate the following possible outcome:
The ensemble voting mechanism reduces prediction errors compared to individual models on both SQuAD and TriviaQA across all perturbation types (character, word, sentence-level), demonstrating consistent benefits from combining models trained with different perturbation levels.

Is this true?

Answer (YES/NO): NO